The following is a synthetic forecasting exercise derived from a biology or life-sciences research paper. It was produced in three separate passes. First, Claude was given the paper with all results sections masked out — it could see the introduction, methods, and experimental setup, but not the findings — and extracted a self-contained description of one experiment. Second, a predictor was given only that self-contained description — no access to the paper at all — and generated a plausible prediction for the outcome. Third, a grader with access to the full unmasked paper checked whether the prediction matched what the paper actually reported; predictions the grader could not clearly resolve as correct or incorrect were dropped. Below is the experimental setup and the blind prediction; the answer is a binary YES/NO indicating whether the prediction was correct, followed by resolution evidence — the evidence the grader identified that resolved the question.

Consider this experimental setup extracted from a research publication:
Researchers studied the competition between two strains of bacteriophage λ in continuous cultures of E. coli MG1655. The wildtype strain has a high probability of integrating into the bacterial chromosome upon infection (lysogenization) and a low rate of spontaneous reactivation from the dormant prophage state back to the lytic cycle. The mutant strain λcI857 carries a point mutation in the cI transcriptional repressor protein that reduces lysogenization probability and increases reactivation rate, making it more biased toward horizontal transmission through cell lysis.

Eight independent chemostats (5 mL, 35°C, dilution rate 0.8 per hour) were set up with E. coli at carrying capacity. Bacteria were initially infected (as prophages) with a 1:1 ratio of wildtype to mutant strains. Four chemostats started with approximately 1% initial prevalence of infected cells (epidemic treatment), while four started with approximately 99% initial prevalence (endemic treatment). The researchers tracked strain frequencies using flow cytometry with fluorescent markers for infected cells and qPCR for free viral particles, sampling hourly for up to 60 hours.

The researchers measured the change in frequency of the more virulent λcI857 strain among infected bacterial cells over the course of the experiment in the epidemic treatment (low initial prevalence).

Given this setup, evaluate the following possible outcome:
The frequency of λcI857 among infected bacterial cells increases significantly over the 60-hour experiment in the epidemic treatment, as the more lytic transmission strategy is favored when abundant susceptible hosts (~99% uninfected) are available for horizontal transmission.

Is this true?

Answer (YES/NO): NO